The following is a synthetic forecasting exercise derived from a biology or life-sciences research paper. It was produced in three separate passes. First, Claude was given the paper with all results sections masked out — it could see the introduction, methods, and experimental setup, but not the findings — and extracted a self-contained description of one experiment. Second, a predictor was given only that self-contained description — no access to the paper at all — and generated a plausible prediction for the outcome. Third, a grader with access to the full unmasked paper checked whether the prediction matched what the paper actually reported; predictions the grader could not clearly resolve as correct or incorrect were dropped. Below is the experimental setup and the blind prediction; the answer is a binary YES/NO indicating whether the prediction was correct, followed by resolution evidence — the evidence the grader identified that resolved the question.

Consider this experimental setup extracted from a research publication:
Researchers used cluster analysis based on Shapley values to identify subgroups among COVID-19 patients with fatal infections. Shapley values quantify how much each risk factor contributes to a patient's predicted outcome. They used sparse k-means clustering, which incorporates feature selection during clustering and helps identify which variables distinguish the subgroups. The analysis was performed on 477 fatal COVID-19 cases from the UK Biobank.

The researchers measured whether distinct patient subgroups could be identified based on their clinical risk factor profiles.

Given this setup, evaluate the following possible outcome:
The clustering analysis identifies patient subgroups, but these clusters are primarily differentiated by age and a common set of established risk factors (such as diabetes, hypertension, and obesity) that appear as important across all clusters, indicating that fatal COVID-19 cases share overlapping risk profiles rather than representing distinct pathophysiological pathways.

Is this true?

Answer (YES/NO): NO